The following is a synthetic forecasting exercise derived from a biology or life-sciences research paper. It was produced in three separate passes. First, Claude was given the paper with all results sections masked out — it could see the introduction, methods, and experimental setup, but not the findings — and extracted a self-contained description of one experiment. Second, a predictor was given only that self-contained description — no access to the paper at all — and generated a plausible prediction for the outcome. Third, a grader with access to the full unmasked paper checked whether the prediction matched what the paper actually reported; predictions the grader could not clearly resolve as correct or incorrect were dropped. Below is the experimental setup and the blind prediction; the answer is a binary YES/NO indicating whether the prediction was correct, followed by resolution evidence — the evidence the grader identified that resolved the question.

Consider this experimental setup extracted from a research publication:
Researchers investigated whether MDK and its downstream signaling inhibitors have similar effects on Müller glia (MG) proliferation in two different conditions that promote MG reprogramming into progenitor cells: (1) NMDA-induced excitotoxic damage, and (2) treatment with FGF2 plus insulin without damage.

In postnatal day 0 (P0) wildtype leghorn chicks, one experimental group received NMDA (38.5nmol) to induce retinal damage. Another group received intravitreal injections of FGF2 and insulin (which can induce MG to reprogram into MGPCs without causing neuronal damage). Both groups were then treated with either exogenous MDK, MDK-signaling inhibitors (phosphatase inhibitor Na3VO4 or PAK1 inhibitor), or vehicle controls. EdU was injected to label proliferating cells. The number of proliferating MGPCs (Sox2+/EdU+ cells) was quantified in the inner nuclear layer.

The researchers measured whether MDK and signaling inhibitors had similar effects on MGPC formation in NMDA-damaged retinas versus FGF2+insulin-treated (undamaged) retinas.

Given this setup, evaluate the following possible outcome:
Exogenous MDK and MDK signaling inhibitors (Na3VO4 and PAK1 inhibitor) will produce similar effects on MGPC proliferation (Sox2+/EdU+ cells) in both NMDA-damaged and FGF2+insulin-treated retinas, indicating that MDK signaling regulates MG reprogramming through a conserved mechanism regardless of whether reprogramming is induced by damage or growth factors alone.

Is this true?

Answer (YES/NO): NO